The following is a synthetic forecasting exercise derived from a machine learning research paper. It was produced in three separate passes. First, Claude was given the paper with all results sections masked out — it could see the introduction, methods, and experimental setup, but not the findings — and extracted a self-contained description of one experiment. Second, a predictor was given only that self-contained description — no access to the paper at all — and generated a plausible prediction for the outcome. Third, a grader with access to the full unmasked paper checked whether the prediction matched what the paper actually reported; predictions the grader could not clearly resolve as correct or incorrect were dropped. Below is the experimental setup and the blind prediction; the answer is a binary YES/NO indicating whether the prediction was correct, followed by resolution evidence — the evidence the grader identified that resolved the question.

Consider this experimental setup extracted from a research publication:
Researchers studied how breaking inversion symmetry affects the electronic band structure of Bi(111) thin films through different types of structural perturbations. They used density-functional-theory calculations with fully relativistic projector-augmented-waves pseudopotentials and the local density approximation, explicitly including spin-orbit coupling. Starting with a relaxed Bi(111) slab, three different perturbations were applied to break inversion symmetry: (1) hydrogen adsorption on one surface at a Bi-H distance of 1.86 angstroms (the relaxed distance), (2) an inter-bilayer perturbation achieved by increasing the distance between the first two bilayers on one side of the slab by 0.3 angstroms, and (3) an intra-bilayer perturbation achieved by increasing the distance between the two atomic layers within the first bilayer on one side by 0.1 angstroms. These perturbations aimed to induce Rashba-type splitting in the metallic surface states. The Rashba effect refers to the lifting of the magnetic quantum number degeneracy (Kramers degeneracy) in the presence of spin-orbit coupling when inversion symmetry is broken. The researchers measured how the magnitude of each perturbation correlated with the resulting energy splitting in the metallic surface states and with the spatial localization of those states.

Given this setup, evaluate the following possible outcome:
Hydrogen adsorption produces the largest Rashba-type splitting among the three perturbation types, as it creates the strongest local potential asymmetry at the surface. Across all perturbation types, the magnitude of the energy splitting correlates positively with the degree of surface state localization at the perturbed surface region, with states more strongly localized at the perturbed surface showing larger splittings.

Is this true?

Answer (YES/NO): NO